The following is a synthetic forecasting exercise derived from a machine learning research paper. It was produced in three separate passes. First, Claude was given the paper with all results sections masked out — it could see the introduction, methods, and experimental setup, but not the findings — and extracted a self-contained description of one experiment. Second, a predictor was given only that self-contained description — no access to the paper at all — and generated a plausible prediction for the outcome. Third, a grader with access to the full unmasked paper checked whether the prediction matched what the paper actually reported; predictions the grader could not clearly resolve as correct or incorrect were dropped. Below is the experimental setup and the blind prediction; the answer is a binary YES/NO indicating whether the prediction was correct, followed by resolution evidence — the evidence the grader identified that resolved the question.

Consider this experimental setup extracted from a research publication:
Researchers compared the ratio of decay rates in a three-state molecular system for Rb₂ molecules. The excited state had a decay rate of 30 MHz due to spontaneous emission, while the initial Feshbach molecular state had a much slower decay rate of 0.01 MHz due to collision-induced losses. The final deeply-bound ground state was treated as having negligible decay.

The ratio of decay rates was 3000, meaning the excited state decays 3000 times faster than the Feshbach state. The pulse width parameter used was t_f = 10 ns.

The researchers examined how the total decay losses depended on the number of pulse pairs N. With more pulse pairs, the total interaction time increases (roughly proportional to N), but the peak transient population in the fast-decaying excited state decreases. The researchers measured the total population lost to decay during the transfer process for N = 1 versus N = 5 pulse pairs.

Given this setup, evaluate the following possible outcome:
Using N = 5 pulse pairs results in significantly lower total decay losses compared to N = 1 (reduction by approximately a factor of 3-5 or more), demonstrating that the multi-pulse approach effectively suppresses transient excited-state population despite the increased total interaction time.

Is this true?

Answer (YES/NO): YES